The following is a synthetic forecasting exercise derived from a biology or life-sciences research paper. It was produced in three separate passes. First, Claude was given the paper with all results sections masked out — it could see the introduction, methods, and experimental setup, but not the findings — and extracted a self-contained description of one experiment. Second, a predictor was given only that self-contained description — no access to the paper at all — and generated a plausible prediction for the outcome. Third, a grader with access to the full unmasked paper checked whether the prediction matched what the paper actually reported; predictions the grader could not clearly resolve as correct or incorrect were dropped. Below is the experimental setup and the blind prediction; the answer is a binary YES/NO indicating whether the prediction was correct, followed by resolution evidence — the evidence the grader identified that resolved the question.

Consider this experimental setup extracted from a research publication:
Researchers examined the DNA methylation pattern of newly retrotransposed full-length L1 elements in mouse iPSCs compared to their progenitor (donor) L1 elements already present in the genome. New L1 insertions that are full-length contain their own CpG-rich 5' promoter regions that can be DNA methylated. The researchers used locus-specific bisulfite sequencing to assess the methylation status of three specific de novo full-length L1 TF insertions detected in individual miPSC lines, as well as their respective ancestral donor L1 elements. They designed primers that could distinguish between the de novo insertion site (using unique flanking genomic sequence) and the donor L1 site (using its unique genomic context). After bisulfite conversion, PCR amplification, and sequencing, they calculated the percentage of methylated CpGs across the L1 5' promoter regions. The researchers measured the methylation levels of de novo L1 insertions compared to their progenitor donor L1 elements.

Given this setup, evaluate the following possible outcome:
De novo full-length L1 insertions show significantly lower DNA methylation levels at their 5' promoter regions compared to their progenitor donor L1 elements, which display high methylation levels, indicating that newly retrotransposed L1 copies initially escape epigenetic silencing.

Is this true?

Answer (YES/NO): NO